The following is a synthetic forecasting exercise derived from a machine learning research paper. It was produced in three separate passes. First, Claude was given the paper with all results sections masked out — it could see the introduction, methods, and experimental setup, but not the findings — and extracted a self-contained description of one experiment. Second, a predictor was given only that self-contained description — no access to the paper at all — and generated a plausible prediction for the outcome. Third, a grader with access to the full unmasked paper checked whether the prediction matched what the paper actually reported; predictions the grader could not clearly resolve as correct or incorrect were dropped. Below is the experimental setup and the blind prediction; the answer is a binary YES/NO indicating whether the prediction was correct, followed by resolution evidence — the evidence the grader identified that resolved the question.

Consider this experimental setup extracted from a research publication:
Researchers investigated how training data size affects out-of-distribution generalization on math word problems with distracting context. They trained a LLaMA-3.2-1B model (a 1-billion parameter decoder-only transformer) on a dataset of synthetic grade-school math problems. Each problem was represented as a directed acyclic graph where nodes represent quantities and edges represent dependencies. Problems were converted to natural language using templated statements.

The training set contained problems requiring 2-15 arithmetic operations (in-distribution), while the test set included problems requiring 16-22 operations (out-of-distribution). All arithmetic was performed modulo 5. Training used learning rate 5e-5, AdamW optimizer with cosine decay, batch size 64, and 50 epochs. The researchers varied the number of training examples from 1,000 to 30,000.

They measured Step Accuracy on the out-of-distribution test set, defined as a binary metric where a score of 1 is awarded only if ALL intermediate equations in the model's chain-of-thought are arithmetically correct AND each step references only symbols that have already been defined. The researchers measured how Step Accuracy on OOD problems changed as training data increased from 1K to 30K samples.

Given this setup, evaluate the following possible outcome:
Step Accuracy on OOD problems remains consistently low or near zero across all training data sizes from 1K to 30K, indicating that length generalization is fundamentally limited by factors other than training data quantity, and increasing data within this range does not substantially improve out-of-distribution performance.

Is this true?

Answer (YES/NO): NO